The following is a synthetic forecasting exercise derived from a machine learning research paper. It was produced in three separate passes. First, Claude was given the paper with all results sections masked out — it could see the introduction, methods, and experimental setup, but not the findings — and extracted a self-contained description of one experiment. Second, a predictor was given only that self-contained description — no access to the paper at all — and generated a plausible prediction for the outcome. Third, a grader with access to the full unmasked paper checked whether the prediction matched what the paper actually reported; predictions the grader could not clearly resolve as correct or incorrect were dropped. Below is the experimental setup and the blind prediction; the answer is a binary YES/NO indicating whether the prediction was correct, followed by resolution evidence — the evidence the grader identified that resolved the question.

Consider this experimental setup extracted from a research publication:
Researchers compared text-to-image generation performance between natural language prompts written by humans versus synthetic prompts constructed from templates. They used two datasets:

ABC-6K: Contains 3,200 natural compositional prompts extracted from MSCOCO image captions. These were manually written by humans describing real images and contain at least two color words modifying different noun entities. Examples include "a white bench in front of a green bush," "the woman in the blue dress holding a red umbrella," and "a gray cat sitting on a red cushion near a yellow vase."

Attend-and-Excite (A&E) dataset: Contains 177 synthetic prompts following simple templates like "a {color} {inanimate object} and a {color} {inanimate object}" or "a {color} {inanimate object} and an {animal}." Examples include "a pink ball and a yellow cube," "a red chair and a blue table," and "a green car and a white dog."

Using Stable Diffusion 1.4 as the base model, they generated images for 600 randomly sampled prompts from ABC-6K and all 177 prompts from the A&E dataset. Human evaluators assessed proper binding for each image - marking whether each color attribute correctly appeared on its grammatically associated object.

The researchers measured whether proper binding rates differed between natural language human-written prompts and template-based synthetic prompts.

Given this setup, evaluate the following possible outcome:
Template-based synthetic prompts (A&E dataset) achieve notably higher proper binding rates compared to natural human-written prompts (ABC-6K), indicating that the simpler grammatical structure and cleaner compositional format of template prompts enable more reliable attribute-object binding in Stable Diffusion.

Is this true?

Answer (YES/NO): YES